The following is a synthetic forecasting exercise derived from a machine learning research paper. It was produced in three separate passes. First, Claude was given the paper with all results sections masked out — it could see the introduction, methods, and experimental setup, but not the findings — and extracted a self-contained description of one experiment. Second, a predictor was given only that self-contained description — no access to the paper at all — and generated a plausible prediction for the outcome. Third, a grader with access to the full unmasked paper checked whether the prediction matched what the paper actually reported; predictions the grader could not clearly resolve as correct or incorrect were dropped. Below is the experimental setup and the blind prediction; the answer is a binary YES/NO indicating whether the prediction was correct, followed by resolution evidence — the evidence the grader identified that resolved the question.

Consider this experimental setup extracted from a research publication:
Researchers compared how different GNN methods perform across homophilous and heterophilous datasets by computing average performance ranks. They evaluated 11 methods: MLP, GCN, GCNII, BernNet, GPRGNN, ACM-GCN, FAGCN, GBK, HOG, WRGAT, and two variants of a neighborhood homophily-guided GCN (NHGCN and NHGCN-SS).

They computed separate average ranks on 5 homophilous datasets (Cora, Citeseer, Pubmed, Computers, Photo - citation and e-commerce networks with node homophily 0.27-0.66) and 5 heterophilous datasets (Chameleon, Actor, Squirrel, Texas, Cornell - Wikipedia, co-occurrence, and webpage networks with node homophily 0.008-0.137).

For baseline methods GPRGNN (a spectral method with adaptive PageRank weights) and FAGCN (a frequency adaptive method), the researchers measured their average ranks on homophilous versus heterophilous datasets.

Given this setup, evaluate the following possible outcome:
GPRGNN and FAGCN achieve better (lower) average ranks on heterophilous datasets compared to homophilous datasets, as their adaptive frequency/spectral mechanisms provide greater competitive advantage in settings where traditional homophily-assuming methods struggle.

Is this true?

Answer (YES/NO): NO